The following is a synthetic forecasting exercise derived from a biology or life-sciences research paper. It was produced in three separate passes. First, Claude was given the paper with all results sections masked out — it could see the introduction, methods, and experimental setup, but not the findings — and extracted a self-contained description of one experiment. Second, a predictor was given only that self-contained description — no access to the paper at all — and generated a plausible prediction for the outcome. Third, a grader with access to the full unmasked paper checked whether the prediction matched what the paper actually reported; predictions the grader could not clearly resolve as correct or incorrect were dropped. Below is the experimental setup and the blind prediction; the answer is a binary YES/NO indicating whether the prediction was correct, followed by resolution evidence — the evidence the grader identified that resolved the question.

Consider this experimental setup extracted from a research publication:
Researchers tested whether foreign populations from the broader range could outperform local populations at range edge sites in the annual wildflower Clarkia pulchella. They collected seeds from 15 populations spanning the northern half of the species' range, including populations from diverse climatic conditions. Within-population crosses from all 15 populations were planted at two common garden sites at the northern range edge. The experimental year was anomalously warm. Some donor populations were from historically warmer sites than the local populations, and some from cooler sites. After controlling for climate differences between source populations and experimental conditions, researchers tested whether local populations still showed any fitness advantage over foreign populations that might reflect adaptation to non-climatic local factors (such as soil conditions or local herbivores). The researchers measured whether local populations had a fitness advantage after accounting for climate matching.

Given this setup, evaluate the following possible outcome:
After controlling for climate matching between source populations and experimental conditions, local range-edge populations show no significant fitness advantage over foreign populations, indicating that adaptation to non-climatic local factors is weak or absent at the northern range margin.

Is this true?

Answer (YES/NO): YES